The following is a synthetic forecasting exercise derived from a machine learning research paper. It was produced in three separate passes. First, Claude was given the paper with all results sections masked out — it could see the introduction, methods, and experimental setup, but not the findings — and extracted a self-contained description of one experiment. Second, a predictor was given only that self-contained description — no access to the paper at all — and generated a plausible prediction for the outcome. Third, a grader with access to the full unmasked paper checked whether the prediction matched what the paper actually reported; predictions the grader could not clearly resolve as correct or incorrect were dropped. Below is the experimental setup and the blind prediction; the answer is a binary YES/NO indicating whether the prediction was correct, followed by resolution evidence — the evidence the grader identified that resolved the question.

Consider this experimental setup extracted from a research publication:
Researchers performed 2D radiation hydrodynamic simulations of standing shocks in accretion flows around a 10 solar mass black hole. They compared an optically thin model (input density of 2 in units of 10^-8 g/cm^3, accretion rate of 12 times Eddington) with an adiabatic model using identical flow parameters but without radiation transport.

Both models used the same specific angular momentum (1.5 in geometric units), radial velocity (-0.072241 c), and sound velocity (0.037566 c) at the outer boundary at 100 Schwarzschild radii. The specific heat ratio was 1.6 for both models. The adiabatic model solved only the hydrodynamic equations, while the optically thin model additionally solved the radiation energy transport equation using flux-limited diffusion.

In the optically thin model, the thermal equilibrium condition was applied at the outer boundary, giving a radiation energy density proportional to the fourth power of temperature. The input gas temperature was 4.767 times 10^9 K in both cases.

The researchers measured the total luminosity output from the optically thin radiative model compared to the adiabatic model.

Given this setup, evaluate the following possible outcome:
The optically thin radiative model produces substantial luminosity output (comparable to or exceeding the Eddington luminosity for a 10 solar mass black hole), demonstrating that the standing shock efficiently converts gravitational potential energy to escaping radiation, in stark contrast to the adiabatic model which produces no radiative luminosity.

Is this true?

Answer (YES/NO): NO